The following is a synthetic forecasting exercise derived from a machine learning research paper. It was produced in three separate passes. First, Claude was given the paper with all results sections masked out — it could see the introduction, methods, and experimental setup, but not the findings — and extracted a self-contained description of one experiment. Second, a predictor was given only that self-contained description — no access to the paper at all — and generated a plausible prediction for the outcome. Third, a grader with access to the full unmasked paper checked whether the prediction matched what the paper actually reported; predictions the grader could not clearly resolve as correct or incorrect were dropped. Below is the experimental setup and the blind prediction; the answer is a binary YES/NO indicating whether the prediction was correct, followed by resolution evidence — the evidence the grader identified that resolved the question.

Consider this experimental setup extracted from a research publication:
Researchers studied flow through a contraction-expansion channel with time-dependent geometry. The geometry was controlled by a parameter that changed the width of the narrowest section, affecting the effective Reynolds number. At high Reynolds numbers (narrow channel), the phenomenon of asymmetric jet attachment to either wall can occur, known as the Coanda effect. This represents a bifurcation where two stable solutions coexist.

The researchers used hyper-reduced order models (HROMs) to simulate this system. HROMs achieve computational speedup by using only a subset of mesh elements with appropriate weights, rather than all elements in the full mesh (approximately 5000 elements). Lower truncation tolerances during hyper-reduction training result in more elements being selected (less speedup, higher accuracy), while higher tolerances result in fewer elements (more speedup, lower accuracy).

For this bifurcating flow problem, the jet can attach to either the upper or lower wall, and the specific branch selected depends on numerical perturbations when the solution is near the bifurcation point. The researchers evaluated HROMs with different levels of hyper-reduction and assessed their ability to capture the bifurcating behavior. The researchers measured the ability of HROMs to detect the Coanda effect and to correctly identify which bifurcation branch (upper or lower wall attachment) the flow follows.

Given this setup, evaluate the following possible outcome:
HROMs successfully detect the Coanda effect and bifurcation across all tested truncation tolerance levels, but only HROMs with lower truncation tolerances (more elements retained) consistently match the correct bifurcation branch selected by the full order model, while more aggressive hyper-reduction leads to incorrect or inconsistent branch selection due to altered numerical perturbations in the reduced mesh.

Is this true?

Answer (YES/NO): NO